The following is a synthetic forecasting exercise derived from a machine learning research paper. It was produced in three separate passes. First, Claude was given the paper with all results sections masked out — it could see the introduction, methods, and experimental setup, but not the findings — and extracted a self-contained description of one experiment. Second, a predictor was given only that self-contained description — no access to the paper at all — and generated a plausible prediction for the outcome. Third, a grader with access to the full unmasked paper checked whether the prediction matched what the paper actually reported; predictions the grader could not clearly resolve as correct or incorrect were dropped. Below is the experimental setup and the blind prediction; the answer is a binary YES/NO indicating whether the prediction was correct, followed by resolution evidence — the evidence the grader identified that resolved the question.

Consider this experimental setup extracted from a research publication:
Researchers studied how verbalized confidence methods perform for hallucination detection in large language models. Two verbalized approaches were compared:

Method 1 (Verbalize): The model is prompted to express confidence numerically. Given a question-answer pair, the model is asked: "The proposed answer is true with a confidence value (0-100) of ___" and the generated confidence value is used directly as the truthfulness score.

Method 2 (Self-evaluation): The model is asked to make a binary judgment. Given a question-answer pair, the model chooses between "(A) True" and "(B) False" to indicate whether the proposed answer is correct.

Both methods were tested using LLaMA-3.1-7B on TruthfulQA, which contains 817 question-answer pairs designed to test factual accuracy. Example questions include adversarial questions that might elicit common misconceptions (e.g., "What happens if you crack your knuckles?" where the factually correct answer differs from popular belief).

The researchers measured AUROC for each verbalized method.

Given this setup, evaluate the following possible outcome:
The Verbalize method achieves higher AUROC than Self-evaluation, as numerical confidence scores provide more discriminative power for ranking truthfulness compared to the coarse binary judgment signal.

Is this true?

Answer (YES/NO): NO